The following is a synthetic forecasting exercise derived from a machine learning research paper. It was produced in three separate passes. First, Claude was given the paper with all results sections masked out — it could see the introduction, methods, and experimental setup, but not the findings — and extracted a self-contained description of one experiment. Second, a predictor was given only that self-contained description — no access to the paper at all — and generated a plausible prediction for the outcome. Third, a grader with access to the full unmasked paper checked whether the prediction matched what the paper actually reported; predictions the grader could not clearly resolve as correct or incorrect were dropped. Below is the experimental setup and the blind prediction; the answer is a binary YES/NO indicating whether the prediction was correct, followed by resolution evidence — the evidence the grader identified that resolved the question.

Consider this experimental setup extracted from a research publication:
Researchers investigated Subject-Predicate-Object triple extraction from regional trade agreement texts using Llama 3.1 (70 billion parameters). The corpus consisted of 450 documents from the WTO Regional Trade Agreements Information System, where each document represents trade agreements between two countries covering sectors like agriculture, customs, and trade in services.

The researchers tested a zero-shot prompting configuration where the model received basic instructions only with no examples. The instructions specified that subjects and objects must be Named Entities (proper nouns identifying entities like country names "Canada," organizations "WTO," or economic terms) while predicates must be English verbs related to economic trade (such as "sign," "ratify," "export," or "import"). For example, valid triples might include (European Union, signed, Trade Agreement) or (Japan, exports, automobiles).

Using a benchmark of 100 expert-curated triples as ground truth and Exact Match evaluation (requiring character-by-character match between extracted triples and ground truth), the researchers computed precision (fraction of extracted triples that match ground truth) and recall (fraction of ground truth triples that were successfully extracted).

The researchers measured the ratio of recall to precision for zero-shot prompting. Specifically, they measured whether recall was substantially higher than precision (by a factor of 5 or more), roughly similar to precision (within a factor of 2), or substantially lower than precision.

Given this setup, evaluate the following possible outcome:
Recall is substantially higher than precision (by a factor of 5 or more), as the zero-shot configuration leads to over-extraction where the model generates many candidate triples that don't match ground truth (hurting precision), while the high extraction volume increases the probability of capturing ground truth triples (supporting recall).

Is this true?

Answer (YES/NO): YES